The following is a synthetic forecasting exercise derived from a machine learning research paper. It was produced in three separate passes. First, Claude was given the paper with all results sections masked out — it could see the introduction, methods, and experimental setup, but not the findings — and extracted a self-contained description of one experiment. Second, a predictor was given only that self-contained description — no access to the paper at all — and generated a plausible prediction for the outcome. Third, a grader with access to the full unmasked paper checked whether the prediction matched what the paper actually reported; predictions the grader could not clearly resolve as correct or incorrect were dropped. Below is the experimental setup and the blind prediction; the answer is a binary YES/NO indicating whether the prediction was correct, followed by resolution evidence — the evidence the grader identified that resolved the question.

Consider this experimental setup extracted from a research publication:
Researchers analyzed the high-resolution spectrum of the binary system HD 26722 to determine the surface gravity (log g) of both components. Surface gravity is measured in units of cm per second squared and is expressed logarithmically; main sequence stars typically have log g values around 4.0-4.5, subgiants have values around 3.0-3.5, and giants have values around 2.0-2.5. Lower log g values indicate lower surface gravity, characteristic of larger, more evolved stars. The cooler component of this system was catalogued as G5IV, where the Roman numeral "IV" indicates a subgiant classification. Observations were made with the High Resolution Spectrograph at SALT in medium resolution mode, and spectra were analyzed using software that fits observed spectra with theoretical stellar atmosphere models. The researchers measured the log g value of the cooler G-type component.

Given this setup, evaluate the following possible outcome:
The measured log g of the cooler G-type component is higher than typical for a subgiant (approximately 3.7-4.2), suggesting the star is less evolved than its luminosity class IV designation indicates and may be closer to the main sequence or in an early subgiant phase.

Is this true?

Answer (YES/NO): NO